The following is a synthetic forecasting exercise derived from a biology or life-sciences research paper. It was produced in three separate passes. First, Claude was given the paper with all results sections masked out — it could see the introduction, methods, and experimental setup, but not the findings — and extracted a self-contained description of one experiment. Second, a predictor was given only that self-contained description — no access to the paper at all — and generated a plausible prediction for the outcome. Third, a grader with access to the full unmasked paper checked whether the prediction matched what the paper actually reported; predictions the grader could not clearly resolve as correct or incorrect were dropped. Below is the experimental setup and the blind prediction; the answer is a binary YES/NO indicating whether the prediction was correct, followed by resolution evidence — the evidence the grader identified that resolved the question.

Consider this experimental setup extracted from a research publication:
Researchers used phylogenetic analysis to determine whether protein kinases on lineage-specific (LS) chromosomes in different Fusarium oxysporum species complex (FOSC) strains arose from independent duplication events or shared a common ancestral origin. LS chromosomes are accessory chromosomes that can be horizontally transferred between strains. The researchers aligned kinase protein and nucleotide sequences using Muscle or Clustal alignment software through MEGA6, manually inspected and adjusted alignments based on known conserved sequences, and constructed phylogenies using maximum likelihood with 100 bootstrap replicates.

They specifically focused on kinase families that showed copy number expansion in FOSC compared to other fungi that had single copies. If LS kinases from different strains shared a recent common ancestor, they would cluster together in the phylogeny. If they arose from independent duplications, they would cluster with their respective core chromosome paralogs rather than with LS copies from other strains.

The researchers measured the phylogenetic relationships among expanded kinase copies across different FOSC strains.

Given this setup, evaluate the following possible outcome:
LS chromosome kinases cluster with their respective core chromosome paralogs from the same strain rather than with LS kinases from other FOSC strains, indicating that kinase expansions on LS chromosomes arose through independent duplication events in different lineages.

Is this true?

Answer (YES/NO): NO